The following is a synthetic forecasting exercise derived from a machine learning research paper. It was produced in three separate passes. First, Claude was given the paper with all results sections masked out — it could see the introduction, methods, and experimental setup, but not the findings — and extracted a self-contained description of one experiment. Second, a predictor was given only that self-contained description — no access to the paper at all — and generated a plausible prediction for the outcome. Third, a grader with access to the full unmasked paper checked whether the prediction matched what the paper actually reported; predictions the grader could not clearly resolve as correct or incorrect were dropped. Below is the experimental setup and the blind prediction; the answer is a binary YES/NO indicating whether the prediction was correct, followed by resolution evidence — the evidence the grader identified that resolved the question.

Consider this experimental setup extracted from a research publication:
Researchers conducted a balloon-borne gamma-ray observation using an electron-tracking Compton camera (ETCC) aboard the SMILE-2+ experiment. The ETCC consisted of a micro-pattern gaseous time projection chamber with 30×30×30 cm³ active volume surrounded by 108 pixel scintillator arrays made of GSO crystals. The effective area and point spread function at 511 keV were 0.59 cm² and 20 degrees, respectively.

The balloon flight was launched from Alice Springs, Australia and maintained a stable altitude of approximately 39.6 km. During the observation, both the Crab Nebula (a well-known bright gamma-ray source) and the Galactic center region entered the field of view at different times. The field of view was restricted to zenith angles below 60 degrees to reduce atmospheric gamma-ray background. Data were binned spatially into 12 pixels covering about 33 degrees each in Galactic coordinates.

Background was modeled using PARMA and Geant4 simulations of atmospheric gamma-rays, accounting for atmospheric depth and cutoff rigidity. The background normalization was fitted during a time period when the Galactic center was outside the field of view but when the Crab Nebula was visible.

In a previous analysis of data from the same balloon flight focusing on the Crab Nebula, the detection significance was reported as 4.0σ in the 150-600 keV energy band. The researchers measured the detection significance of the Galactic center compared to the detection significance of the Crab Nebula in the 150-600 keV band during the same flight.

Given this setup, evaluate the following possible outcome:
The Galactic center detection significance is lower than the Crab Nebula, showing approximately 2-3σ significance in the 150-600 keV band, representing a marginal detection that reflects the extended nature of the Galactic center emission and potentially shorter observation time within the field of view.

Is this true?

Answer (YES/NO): NO